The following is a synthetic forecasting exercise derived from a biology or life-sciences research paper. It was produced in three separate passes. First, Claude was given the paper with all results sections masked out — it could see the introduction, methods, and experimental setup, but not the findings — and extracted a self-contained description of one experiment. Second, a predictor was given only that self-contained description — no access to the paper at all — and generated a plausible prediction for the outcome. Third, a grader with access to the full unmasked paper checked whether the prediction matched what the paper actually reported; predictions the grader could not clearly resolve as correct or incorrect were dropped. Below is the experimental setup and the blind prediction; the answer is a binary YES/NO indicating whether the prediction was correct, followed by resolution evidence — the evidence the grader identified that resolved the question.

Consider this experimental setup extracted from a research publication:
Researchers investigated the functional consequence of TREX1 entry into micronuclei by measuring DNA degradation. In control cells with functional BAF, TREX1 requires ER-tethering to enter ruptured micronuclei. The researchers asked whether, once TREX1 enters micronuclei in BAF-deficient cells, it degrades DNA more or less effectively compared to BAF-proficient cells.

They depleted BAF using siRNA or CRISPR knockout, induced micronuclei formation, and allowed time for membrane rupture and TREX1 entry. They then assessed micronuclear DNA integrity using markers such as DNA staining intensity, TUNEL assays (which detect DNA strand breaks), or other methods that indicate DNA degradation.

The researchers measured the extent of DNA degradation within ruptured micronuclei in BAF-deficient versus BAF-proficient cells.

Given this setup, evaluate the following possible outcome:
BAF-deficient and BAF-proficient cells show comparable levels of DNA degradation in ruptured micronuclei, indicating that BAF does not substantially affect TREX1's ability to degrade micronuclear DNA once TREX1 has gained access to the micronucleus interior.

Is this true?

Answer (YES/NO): NO